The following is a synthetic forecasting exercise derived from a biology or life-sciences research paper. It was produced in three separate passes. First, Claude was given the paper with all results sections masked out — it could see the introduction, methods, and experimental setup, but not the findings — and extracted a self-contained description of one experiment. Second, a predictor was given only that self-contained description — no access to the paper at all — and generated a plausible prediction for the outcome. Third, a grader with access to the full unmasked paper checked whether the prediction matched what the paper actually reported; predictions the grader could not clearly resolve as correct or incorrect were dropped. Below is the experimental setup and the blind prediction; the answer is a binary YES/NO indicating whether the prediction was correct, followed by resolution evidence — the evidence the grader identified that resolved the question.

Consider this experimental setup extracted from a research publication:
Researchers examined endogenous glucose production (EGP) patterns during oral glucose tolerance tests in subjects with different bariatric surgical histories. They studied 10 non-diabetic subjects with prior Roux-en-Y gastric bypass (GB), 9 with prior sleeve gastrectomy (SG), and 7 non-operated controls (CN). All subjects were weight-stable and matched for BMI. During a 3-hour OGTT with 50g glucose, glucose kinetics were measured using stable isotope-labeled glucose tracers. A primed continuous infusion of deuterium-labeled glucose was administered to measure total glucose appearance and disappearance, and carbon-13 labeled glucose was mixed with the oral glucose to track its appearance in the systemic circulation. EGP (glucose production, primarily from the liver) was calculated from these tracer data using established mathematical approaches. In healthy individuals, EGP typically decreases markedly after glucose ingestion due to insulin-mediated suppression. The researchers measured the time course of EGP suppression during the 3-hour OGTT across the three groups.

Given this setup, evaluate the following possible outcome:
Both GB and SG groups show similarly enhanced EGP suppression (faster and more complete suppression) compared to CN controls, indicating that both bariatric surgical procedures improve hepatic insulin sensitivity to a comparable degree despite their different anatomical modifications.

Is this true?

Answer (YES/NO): NO